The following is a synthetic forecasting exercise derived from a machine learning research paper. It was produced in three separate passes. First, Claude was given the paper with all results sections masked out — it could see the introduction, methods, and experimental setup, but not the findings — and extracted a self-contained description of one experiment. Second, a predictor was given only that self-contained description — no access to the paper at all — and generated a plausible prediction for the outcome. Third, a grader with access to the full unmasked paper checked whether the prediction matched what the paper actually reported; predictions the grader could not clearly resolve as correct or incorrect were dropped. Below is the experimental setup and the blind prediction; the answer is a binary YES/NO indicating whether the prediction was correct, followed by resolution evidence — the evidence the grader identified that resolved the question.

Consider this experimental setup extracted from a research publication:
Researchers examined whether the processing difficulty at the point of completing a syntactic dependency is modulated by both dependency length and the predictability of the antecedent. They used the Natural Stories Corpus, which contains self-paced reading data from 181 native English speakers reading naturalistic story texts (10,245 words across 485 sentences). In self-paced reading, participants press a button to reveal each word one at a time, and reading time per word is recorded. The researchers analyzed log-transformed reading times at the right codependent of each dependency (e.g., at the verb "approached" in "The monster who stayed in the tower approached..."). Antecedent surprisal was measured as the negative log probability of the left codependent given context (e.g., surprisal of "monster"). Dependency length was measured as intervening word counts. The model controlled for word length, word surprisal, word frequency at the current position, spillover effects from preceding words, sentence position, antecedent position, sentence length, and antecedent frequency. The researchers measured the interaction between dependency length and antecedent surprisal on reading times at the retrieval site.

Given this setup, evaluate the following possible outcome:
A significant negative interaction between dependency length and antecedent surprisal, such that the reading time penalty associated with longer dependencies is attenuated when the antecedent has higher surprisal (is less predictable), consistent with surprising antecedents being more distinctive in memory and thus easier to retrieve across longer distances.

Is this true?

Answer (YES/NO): NO